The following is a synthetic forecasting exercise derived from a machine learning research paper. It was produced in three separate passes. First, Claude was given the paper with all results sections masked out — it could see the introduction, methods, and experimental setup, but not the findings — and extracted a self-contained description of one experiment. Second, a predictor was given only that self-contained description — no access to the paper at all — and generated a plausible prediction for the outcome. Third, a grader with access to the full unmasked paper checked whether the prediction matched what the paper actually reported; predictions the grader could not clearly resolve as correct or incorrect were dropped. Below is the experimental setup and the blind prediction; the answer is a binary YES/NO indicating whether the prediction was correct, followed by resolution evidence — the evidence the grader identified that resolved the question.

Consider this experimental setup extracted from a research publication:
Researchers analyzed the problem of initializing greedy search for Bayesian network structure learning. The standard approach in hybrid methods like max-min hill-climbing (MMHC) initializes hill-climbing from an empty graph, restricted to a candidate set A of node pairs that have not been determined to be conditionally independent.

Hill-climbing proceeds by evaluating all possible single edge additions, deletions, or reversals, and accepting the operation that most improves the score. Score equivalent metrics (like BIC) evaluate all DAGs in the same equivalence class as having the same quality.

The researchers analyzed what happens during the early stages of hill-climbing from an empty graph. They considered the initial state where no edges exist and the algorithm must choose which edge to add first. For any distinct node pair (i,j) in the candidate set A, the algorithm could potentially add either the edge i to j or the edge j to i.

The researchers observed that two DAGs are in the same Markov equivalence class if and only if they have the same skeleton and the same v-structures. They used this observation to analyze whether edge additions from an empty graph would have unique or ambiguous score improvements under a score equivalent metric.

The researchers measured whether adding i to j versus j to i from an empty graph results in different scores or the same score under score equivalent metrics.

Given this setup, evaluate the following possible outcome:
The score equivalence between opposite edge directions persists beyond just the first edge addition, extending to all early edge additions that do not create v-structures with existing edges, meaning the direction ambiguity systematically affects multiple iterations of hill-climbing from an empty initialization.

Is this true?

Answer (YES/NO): NO